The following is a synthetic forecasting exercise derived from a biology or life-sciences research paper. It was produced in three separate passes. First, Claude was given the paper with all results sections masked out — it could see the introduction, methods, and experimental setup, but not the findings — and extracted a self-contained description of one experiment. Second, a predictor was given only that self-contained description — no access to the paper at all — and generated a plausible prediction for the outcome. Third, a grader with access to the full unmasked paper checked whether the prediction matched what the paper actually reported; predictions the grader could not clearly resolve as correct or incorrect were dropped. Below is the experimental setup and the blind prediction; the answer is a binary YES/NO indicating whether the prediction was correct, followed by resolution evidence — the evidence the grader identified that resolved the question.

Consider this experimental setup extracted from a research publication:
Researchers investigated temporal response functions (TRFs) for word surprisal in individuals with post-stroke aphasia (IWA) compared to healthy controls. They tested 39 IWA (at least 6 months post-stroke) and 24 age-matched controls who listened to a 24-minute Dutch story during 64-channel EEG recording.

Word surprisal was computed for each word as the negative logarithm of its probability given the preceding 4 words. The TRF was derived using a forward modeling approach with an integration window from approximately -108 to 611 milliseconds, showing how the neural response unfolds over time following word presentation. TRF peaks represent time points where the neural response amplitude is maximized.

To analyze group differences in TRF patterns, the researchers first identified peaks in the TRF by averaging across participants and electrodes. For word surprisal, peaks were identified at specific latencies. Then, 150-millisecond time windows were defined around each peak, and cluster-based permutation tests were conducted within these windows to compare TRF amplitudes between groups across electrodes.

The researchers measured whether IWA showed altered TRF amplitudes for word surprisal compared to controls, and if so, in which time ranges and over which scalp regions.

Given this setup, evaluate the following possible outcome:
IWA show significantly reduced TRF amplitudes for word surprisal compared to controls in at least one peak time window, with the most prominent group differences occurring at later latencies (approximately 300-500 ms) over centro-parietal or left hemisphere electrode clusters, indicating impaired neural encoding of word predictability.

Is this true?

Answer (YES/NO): NO